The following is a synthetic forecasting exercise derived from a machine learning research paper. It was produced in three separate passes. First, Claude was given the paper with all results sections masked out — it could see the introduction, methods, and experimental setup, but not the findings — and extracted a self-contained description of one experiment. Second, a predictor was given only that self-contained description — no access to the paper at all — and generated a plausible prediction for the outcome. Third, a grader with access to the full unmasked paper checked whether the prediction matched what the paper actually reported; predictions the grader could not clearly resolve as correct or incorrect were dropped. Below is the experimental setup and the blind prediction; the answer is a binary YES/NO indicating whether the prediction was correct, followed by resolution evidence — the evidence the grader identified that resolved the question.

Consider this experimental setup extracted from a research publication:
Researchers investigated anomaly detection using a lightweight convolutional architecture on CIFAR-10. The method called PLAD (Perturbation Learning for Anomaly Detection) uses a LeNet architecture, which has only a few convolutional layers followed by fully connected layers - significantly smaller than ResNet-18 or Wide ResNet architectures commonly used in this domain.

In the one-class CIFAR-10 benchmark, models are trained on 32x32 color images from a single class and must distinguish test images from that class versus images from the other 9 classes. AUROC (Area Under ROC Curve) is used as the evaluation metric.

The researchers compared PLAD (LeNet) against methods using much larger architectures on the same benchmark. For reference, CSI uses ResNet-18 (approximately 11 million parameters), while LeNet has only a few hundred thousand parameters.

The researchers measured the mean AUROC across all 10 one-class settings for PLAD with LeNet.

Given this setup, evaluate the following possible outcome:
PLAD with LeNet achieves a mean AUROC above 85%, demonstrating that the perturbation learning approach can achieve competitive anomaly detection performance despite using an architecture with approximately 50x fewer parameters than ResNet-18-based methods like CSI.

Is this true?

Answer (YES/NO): NO